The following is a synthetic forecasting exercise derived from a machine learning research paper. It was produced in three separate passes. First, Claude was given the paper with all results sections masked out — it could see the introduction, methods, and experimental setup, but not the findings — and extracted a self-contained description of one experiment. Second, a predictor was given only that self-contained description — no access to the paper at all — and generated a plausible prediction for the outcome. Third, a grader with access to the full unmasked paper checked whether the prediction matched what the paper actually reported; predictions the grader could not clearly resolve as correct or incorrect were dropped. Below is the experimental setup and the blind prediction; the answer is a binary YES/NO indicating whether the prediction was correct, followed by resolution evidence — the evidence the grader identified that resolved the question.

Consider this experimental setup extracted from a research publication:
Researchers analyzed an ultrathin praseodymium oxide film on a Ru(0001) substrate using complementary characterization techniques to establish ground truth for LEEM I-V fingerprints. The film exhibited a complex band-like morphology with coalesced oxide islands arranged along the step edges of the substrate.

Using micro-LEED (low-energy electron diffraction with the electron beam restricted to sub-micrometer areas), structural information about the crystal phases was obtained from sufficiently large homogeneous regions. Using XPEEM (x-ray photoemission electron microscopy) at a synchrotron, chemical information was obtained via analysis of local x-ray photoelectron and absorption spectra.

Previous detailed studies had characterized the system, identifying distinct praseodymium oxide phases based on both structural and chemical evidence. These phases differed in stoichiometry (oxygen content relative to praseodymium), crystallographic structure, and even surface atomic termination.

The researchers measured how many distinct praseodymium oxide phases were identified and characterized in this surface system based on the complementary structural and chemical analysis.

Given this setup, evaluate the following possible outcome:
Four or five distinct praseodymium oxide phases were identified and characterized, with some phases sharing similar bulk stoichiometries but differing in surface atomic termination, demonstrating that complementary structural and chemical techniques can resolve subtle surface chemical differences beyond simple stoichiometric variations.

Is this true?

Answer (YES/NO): YES